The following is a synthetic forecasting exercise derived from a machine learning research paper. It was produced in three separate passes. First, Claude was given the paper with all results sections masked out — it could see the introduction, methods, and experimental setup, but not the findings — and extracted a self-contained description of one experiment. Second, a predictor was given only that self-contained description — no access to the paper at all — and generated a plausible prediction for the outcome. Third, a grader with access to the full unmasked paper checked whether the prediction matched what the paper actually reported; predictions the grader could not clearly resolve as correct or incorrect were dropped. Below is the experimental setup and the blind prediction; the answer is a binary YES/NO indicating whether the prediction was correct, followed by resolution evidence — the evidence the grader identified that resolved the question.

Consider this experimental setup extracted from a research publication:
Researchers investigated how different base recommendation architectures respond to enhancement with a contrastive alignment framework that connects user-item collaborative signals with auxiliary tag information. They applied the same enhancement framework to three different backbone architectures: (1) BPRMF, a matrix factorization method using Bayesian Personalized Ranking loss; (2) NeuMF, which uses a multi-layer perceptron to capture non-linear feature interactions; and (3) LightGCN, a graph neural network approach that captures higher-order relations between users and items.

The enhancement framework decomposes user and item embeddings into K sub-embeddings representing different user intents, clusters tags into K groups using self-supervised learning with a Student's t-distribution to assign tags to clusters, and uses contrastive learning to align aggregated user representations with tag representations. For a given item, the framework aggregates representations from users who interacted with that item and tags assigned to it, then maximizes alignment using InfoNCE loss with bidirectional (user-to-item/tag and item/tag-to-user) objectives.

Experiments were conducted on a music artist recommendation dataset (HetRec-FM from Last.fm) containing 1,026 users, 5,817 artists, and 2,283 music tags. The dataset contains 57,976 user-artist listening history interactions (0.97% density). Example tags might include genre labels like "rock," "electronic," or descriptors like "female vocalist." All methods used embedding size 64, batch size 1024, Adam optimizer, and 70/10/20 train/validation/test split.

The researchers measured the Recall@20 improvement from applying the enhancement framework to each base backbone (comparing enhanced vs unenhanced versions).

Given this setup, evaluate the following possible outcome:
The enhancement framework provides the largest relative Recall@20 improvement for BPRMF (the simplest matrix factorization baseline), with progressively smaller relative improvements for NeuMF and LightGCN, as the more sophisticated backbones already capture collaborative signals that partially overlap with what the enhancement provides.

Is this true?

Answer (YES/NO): NO